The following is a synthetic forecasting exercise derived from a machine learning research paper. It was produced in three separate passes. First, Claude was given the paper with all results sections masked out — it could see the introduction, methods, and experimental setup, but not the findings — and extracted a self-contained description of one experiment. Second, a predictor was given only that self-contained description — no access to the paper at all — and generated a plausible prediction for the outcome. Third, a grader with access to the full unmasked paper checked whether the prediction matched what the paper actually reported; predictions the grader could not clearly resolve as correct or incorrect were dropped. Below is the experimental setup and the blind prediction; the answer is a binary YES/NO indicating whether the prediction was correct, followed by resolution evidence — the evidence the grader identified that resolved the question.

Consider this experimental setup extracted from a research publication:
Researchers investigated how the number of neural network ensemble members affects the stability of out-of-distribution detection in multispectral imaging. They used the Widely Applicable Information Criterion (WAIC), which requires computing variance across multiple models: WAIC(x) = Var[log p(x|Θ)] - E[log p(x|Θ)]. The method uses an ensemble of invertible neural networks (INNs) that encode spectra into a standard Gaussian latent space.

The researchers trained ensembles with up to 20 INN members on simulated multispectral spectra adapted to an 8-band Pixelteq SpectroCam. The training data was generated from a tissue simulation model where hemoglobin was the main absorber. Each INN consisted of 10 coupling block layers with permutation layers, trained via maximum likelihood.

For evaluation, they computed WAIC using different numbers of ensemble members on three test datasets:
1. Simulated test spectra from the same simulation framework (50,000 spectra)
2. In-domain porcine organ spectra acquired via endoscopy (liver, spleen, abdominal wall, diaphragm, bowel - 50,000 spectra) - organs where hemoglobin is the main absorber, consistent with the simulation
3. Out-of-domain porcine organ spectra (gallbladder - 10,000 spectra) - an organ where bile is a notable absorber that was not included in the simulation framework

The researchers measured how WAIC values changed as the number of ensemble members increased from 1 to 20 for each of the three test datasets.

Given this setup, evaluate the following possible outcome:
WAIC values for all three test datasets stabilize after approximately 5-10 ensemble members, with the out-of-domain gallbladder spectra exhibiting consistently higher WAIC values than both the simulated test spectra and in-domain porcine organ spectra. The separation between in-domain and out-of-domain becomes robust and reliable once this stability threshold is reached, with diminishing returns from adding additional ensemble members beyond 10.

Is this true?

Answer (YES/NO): NO